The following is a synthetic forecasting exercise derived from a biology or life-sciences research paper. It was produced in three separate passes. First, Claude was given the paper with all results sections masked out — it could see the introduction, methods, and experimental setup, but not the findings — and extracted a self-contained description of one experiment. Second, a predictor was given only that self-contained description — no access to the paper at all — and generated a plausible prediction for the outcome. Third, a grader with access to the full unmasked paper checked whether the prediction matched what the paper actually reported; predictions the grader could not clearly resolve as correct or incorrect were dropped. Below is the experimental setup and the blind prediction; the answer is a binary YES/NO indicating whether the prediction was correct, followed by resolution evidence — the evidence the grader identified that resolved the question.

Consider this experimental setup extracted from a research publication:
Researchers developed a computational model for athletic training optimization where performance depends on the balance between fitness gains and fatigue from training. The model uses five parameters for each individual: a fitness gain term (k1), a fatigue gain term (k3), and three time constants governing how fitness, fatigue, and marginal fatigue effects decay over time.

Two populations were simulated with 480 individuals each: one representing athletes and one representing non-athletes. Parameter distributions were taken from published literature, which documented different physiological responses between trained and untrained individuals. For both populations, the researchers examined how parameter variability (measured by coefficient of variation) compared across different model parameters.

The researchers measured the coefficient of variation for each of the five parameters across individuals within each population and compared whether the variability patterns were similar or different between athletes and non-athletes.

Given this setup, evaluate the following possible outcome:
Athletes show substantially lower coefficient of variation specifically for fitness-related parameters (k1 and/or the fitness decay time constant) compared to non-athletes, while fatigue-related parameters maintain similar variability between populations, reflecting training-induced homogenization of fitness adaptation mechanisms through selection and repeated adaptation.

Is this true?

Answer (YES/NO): NO